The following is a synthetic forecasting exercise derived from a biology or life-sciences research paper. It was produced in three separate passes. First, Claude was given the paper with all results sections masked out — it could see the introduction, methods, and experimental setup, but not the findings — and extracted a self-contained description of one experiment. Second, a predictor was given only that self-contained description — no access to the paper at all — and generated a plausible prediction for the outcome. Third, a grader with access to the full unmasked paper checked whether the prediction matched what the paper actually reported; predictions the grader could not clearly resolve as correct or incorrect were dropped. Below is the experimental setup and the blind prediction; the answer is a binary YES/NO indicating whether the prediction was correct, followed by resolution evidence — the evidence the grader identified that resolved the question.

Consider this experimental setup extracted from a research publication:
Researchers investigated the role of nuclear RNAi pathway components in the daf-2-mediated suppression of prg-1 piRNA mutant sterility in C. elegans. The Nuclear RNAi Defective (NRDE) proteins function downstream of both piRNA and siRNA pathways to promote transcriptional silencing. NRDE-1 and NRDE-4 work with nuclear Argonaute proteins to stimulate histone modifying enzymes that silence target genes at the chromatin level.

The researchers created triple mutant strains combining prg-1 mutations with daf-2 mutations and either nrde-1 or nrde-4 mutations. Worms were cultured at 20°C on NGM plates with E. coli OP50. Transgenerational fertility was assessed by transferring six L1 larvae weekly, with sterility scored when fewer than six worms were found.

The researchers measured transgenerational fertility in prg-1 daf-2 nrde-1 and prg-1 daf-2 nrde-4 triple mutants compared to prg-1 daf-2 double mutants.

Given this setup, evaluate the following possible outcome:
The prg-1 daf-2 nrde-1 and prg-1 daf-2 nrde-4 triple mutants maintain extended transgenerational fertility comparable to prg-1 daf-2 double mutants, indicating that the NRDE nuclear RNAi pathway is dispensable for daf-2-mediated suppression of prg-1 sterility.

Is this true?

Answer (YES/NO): NO